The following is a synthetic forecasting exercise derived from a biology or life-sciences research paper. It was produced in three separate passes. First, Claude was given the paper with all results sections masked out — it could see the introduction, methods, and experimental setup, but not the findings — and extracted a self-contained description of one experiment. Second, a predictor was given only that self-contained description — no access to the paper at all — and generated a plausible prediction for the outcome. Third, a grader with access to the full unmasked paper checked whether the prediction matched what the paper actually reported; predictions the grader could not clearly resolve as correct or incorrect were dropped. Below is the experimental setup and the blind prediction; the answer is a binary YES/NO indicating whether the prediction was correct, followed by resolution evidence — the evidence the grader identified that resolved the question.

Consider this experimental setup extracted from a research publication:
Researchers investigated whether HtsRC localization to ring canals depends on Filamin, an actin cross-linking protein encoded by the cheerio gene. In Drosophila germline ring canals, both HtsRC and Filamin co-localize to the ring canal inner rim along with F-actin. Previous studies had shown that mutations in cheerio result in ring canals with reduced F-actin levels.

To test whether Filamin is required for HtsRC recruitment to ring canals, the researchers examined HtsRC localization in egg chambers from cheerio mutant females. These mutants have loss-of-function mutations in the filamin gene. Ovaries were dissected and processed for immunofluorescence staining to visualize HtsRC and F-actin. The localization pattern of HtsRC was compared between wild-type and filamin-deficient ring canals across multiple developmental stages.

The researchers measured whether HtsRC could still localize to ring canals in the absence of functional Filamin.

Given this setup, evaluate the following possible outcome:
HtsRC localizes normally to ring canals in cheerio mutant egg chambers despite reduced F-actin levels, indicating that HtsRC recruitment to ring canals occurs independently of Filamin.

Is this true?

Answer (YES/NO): NO